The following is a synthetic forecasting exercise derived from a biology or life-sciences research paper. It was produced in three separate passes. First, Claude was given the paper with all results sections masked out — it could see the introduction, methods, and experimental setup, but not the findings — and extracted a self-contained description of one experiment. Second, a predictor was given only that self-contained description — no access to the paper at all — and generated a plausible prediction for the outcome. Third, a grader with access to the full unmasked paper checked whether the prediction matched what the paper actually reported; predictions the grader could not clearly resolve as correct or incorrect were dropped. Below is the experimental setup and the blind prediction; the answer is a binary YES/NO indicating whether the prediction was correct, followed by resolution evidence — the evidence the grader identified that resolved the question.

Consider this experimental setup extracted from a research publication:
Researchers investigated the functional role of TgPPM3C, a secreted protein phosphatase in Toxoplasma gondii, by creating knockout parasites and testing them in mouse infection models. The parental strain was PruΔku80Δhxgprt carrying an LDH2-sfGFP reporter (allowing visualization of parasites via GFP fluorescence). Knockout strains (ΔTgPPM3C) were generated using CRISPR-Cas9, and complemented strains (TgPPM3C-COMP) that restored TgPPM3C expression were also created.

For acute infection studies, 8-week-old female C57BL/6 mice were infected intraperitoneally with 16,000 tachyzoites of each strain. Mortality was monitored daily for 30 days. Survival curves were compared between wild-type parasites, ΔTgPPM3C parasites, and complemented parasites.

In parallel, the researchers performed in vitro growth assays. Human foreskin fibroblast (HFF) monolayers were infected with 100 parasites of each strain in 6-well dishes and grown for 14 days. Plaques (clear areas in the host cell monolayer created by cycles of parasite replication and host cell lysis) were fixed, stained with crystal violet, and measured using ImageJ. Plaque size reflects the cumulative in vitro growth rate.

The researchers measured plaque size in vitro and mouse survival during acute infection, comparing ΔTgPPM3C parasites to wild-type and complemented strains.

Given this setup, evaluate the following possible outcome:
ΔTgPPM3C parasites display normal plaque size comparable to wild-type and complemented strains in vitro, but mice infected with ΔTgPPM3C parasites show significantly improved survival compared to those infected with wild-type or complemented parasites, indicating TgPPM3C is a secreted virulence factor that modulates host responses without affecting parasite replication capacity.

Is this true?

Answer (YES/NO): NO